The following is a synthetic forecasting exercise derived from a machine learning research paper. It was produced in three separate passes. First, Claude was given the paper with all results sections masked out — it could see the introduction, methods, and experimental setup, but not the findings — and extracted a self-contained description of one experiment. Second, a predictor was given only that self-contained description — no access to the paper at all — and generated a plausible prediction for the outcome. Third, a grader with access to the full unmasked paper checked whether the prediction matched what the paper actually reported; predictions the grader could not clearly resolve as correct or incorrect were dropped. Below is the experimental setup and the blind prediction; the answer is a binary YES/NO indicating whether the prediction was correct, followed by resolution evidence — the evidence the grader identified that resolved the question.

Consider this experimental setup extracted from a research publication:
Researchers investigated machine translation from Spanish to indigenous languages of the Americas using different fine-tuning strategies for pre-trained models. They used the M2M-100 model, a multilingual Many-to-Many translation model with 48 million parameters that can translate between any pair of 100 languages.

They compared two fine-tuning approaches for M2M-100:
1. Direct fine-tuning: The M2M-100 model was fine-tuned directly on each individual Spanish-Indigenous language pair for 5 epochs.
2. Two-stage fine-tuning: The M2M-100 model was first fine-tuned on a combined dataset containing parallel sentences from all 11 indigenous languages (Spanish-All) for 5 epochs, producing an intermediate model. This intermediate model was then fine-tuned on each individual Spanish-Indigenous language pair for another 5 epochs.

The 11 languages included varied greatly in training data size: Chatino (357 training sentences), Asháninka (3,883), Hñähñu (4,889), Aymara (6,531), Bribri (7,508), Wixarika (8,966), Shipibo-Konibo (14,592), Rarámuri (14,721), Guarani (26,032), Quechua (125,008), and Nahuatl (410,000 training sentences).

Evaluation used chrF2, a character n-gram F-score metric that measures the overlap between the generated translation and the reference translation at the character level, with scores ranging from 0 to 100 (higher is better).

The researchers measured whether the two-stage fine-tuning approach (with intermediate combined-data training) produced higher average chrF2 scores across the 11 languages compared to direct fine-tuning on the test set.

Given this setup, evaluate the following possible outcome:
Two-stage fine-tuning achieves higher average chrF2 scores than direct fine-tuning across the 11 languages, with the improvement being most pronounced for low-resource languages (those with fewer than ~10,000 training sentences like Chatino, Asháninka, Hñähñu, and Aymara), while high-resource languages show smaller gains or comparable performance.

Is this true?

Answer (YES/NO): NO